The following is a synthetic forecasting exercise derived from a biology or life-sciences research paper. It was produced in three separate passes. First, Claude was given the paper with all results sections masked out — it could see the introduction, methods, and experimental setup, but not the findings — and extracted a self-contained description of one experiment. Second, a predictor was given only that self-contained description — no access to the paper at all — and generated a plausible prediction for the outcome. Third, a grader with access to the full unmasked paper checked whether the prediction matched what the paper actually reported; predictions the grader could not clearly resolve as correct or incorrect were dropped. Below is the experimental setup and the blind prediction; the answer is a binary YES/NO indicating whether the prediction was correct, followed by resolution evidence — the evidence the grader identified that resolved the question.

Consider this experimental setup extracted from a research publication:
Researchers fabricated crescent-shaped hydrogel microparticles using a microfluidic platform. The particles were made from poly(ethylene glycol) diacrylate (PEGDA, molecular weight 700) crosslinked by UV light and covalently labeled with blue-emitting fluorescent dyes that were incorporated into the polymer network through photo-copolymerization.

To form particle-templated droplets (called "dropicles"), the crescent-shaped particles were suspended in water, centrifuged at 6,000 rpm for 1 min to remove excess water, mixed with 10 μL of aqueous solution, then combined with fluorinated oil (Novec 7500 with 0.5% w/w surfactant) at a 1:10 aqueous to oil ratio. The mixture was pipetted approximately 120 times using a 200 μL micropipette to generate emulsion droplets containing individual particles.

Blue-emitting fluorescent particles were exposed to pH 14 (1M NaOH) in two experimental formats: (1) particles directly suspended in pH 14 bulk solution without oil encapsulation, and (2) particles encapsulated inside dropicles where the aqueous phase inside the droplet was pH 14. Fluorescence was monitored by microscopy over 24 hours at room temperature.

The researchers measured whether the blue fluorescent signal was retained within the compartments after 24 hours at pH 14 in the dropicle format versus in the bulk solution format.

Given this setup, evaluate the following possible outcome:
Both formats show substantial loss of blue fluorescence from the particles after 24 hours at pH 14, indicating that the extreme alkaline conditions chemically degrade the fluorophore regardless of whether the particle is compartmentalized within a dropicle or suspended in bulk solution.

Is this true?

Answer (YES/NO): NO